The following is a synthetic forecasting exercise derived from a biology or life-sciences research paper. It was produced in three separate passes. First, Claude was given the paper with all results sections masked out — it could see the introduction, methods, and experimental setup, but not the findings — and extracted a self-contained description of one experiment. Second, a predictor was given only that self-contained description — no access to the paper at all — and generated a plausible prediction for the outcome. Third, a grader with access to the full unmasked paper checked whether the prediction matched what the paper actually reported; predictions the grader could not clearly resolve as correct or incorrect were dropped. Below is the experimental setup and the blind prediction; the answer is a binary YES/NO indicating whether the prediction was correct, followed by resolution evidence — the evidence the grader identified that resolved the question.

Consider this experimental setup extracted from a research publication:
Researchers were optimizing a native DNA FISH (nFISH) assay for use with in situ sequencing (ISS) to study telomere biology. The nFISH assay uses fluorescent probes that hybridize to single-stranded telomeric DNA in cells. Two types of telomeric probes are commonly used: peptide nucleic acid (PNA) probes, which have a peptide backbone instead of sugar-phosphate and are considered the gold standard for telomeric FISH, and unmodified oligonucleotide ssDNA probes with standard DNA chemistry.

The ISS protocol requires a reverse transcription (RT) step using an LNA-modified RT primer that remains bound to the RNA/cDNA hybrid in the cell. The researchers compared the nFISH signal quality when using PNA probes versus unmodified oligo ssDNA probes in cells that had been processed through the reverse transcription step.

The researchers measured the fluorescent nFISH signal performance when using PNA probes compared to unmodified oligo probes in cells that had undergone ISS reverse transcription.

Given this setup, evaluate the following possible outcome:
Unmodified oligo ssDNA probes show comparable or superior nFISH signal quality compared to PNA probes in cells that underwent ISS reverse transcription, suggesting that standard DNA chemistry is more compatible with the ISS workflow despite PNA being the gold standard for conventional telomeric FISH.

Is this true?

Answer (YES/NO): YES